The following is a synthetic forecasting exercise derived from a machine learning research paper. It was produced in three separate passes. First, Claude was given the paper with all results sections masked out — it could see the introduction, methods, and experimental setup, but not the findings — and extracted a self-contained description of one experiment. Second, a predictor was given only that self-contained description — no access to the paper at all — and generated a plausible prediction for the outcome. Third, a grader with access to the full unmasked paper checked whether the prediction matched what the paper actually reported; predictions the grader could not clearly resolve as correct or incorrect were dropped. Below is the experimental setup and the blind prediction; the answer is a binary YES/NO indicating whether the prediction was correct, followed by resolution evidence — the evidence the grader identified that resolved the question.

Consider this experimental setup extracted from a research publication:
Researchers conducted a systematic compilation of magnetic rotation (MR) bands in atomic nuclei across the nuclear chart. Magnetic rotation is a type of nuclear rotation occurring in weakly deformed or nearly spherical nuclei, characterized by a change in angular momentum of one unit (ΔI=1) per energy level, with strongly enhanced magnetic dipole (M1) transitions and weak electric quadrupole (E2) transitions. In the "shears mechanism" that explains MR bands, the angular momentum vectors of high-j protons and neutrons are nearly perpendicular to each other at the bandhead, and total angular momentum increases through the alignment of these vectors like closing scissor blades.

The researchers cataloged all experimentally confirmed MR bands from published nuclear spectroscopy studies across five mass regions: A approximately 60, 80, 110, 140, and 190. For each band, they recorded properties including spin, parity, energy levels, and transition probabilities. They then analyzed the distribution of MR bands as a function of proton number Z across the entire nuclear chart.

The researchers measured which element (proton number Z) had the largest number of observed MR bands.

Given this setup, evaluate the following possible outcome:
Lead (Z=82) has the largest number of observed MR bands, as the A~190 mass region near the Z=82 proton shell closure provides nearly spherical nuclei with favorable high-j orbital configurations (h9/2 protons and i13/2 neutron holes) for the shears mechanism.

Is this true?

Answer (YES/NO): YES